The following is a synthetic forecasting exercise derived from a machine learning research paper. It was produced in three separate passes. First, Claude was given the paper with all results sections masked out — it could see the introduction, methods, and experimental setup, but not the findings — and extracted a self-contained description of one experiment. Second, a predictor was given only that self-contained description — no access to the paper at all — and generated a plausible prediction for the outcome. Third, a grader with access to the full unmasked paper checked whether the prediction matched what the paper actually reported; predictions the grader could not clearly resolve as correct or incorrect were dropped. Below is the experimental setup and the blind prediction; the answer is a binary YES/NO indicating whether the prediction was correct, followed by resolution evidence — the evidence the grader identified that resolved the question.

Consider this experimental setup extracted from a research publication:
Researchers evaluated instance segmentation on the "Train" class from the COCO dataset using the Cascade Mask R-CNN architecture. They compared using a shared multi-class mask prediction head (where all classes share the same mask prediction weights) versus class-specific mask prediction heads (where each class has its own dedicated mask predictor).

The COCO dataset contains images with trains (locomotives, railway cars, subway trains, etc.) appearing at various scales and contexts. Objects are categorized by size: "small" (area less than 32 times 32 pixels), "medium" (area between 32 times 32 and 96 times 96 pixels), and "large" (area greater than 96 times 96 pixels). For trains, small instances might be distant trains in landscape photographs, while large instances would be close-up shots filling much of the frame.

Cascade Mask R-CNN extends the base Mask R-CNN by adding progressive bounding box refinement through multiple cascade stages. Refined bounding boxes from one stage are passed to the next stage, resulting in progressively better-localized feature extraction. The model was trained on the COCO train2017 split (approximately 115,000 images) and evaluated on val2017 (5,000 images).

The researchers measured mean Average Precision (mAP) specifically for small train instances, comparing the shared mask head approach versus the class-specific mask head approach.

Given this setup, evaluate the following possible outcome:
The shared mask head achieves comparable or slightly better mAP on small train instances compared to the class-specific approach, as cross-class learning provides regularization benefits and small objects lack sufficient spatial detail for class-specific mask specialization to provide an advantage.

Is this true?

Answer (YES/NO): YES